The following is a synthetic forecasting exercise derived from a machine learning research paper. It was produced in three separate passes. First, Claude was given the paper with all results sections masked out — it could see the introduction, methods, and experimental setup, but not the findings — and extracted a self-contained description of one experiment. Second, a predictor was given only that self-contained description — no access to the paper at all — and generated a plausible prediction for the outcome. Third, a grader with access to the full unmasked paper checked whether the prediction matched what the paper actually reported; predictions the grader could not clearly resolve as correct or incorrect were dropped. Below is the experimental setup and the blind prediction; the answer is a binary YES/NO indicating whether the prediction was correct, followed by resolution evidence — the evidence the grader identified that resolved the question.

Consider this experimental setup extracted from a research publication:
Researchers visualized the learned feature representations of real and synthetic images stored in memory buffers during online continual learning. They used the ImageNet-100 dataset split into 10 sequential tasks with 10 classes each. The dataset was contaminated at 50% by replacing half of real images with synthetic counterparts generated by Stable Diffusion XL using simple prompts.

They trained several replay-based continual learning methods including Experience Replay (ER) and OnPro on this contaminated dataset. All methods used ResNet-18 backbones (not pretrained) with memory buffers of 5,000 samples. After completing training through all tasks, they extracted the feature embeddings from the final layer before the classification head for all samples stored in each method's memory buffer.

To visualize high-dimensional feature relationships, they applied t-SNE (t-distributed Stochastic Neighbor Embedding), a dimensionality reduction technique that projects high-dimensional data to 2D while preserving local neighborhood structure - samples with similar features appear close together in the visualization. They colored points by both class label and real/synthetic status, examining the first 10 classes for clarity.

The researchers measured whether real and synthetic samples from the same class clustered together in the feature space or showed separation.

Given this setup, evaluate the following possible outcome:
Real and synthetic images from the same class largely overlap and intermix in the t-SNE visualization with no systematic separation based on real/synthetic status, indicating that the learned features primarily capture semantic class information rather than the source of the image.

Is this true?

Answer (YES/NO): NO